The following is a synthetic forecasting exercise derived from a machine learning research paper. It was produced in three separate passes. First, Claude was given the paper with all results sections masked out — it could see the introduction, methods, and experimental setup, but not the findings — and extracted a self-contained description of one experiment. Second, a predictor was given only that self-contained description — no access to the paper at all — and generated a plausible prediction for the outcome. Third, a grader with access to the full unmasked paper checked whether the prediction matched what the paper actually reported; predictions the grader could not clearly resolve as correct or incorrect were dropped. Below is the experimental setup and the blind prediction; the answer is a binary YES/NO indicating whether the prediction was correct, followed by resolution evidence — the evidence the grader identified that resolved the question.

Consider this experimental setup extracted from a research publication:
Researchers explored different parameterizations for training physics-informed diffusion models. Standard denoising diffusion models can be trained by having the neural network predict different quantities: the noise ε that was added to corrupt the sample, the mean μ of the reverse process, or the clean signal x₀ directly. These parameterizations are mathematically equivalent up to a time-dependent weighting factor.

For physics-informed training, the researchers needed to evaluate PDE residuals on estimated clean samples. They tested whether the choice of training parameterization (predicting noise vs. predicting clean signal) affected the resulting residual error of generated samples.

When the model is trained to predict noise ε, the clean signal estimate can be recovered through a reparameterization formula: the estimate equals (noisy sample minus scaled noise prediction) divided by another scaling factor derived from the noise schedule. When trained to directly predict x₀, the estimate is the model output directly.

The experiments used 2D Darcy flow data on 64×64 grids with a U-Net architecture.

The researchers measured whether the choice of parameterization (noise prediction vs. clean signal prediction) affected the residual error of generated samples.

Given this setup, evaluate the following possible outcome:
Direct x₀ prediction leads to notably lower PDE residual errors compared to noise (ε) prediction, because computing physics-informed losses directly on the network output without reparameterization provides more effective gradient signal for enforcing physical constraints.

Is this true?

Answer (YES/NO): YES